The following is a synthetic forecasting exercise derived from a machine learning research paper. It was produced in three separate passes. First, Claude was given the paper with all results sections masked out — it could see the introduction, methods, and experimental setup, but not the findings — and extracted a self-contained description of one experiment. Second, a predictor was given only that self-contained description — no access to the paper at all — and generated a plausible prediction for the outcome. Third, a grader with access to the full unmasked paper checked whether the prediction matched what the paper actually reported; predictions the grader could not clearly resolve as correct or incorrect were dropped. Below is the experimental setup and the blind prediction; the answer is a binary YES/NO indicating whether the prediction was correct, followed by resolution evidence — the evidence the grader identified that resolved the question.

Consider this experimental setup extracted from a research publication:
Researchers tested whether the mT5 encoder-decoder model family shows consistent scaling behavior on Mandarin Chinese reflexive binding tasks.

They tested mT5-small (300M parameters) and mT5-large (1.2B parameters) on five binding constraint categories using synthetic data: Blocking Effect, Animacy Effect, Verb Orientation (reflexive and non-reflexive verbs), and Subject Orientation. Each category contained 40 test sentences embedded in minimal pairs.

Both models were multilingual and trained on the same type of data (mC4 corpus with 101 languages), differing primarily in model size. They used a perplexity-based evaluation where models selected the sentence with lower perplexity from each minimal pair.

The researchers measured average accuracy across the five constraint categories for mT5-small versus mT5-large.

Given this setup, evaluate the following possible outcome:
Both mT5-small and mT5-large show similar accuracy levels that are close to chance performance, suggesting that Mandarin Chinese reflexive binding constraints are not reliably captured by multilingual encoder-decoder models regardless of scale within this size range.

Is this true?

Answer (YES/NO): NO